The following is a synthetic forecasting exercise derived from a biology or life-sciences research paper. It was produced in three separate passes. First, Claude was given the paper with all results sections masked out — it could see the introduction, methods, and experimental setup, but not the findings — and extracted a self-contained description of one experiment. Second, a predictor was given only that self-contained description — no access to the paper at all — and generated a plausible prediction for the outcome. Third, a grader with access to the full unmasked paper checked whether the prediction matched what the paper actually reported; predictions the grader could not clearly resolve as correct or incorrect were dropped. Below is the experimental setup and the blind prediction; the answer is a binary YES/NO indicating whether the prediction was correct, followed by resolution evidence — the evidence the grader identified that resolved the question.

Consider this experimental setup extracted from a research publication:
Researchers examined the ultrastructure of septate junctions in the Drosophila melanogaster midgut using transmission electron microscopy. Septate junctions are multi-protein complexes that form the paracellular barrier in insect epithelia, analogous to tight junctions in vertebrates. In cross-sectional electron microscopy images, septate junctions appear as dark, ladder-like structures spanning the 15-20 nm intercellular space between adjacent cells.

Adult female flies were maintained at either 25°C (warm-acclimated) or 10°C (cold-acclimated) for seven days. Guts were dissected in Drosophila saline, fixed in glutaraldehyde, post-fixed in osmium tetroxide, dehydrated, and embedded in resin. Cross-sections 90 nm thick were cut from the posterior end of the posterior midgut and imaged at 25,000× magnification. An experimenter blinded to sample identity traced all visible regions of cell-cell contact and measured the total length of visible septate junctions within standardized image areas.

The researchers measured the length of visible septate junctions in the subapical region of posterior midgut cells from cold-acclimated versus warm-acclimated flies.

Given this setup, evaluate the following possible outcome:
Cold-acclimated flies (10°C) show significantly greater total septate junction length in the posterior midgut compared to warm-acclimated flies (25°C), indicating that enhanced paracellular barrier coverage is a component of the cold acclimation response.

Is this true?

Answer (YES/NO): YES